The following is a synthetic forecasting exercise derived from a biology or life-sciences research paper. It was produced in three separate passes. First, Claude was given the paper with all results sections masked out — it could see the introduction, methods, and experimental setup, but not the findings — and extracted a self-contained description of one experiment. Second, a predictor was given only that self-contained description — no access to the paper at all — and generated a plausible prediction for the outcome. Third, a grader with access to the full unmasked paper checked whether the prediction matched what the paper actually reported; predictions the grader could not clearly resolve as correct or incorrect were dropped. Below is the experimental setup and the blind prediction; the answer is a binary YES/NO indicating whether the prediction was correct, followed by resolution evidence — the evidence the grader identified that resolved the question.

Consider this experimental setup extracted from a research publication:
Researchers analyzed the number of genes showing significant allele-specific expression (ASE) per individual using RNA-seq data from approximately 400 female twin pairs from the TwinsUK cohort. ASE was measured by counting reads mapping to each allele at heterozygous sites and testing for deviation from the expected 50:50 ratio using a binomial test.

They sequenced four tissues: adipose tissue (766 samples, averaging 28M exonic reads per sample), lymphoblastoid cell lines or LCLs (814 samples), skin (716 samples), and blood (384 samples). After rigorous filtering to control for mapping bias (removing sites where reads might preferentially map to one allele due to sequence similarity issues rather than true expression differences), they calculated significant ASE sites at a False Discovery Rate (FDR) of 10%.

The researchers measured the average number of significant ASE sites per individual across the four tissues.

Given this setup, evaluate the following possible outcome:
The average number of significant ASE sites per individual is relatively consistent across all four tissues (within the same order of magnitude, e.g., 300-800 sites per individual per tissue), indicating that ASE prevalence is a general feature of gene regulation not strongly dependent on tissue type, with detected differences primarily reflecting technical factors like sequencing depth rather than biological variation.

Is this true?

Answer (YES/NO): NO